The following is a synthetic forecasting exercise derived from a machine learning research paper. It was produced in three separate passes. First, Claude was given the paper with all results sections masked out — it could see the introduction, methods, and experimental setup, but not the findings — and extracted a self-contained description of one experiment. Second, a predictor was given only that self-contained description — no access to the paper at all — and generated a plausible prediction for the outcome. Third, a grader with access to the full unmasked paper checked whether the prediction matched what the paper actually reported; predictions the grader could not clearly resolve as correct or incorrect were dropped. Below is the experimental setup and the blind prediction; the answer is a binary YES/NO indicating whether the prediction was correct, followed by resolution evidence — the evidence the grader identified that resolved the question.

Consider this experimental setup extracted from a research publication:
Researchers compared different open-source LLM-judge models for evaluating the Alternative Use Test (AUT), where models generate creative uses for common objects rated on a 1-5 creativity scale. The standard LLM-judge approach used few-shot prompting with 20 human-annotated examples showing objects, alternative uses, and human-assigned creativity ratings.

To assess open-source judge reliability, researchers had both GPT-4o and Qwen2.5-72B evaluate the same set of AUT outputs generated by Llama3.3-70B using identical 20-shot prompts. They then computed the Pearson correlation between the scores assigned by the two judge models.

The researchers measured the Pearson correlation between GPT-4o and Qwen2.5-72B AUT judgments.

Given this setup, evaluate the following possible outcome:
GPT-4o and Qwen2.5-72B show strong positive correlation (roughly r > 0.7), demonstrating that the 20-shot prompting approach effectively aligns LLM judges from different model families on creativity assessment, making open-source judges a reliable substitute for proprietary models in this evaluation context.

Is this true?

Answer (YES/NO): NO